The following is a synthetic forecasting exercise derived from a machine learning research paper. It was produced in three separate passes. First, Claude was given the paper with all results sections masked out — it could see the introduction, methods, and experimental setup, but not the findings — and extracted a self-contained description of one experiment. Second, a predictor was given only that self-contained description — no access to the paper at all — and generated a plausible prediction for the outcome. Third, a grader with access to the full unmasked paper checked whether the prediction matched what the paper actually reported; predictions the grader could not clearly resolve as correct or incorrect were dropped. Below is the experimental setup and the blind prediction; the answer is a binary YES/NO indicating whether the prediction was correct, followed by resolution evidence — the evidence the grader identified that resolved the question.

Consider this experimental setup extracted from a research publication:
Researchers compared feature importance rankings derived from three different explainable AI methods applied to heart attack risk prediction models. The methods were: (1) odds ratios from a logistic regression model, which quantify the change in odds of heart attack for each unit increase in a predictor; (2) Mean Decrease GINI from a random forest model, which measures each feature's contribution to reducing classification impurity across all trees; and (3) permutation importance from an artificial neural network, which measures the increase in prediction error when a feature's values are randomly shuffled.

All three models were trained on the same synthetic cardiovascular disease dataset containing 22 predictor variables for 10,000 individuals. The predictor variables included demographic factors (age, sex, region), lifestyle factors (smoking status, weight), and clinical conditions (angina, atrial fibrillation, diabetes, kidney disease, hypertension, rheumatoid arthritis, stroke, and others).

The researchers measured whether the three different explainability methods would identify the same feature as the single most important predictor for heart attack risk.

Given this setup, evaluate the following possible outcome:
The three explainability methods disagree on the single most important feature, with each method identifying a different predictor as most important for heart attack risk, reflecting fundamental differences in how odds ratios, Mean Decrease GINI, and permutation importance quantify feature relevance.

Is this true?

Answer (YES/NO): NO